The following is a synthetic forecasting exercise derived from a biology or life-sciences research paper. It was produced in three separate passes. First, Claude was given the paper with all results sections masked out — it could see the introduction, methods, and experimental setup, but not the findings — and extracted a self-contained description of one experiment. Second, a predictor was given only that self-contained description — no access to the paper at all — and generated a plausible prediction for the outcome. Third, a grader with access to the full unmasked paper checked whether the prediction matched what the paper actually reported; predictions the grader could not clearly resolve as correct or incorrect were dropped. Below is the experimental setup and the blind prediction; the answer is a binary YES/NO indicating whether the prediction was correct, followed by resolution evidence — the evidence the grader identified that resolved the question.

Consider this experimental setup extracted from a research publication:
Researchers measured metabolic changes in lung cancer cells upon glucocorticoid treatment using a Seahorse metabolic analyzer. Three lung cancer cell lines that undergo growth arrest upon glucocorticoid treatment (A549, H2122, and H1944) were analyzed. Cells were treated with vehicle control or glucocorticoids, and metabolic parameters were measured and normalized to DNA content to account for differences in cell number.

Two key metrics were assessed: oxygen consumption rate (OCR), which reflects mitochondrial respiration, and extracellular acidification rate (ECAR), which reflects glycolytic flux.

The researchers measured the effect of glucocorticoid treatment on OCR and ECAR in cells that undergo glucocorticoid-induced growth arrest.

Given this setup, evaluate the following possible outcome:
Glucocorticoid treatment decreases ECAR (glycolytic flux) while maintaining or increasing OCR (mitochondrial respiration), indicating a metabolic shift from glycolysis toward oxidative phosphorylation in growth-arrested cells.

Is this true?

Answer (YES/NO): NO